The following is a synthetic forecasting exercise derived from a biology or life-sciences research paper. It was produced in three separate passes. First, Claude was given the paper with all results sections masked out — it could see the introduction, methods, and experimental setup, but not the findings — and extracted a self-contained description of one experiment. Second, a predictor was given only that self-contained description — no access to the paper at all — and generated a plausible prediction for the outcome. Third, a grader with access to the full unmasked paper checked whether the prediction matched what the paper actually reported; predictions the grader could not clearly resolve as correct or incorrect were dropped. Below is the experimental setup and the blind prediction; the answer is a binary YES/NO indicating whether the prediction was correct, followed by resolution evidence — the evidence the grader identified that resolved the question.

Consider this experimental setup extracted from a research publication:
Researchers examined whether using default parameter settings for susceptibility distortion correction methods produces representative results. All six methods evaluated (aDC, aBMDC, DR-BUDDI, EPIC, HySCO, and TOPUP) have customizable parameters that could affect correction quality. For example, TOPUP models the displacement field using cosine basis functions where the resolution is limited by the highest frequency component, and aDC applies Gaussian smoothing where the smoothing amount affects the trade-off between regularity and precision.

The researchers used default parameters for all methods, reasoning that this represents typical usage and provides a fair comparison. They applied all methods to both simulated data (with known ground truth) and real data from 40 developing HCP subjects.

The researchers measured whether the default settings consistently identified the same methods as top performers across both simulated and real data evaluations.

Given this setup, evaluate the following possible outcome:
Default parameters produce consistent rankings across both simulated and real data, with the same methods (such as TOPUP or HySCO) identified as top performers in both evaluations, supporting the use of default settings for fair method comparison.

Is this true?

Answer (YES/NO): NO